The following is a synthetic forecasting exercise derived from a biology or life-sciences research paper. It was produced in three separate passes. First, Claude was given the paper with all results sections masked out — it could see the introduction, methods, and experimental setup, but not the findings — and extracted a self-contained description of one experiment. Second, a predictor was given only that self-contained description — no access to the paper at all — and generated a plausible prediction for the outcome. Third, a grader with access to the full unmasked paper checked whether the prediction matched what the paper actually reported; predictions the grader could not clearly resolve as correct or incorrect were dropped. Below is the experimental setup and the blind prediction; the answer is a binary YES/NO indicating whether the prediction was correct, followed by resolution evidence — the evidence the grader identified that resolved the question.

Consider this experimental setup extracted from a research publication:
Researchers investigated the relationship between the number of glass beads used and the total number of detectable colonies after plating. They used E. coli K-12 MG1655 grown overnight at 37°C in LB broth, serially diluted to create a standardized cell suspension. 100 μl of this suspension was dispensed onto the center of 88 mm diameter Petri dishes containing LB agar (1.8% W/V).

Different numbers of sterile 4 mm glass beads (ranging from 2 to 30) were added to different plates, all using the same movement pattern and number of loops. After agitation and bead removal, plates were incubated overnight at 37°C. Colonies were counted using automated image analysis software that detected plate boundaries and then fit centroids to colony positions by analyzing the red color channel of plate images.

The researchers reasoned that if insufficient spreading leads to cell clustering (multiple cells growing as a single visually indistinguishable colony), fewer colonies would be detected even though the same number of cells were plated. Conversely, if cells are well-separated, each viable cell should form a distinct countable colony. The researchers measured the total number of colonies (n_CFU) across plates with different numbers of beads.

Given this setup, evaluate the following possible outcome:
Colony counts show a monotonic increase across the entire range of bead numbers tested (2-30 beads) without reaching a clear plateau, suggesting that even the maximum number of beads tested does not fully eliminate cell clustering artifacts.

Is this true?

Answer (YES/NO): NO